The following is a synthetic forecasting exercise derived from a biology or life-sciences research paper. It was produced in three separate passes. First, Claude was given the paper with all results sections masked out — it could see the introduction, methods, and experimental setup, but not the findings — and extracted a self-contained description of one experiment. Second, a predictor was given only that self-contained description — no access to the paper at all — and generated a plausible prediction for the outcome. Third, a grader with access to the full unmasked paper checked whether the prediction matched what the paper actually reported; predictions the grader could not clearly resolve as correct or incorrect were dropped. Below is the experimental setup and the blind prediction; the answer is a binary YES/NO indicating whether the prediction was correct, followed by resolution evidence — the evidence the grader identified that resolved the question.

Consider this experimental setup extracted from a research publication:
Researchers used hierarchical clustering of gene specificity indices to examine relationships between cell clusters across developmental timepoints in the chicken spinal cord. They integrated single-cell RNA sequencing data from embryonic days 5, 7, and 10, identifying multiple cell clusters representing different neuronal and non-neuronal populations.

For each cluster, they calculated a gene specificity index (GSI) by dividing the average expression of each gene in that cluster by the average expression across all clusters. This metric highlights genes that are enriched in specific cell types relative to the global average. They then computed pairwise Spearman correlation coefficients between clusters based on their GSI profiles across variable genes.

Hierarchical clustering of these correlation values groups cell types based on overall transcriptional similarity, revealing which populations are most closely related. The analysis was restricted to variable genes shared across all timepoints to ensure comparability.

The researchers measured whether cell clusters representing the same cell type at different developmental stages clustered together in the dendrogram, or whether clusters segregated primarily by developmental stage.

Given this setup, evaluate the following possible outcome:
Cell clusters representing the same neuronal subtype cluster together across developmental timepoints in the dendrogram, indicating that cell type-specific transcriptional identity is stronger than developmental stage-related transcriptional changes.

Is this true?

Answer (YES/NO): YES